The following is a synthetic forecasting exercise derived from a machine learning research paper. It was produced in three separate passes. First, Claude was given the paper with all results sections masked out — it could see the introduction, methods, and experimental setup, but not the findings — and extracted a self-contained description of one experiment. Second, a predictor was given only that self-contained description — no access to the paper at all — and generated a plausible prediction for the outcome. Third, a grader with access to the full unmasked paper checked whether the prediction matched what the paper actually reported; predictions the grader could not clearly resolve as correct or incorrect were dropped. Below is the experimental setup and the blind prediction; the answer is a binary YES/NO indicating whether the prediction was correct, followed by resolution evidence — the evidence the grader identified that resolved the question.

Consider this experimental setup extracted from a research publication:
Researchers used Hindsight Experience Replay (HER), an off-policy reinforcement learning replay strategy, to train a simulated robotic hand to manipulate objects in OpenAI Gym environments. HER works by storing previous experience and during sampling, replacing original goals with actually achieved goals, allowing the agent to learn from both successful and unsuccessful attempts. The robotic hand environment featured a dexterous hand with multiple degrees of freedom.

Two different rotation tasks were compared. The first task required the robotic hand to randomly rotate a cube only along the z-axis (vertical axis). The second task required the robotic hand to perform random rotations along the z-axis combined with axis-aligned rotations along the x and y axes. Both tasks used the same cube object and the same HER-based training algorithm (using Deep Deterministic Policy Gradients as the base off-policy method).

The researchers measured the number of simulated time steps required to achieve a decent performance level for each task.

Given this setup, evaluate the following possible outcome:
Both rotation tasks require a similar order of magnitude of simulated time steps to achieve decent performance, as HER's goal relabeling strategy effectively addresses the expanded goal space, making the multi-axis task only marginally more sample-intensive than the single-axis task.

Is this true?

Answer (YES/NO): NO